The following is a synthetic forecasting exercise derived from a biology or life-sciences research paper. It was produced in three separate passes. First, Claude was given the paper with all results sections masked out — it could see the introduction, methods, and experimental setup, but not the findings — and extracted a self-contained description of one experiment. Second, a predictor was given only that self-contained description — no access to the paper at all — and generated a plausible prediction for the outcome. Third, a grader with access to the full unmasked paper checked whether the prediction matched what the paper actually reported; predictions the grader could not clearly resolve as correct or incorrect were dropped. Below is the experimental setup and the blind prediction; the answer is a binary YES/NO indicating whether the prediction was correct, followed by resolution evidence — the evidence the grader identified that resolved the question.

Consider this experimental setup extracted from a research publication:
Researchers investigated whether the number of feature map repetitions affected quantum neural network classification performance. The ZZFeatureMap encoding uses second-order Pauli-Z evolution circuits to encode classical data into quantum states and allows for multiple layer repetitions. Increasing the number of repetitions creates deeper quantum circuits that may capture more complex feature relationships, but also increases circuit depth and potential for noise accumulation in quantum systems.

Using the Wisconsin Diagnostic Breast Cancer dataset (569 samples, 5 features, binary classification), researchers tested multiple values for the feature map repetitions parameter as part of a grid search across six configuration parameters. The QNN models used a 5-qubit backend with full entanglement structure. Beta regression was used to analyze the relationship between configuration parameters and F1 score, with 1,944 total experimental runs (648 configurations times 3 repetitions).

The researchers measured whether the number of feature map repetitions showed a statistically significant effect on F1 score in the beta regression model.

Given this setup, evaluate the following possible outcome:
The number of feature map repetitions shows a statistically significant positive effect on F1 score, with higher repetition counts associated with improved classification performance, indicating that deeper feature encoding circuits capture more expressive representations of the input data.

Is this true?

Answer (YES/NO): NO